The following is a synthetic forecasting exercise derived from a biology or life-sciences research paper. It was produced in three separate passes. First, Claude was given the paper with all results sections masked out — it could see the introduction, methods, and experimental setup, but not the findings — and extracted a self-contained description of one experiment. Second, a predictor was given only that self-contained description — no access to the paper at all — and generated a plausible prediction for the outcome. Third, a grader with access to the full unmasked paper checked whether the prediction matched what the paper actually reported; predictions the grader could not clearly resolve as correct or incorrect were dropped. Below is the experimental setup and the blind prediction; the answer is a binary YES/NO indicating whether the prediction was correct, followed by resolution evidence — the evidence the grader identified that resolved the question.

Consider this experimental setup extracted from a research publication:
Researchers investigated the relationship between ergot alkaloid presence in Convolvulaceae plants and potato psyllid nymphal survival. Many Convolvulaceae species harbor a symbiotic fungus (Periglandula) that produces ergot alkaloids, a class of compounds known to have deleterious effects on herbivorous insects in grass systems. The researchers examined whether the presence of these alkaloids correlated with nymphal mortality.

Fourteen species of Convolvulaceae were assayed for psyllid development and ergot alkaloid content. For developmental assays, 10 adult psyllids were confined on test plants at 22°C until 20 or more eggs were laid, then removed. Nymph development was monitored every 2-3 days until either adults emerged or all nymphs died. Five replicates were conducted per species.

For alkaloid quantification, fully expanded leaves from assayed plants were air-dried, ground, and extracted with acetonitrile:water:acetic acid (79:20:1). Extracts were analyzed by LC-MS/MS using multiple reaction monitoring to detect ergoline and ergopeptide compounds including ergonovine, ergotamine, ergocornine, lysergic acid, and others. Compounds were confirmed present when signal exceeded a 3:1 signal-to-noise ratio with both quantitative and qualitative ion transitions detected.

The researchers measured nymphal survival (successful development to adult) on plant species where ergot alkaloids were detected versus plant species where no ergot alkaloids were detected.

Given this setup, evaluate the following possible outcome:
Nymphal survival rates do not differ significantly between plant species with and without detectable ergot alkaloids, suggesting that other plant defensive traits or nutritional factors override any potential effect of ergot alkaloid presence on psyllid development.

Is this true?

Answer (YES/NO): NO